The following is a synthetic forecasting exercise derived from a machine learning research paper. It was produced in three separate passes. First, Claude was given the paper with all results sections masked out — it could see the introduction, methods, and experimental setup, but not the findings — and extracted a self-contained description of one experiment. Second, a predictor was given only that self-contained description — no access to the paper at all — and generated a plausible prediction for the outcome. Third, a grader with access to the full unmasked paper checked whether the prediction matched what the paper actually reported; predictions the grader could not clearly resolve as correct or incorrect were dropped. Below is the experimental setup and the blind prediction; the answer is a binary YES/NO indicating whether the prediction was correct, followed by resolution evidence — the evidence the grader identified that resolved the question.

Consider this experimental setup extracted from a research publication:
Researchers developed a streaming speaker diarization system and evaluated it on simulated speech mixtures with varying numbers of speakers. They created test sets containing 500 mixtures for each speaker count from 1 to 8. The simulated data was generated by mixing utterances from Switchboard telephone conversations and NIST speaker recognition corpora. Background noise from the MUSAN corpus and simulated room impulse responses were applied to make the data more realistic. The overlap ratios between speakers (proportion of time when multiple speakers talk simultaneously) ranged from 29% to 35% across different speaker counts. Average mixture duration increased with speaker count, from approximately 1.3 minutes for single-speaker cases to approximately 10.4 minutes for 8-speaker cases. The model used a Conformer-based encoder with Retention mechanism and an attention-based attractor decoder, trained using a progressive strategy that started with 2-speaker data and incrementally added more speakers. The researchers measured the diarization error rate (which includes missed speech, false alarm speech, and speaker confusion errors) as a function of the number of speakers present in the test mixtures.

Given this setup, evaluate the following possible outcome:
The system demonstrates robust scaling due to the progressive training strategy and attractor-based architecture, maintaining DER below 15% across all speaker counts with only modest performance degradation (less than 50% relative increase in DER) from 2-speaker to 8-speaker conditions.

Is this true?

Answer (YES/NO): NO